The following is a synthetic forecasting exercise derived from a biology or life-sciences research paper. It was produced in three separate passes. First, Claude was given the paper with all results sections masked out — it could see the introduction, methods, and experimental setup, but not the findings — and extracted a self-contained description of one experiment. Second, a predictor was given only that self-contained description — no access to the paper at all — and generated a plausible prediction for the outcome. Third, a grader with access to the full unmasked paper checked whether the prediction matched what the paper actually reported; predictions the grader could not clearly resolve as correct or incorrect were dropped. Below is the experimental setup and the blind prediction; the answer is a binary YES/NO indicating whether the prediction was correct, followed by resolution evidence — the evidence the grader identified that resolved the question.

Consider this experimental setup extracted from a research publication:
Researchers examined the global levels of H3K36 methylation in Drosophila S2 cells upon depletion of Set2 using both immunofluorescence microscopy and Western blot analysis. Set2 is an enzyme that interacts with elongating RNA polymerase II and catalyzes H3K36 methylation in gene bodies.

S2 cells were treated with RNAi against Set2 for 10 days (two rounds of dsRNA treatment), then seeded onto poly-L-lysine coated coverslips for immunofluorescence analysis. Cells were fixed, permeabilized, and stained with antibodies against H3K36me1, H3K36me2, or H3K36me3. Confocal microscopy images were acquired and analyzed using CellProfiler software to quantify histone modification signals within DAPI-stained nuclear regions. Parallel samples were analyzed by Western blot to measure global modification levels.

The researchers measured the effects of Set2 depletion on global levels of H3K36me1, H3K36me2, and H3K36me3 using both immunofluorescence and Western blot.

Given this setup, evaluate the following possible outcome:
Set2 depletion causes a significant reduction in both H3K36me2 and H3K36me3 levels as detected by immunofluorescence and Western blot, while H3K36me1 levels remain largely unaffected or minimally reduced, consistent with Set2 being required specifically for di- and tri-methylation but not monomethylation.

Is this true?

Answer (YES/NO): NO